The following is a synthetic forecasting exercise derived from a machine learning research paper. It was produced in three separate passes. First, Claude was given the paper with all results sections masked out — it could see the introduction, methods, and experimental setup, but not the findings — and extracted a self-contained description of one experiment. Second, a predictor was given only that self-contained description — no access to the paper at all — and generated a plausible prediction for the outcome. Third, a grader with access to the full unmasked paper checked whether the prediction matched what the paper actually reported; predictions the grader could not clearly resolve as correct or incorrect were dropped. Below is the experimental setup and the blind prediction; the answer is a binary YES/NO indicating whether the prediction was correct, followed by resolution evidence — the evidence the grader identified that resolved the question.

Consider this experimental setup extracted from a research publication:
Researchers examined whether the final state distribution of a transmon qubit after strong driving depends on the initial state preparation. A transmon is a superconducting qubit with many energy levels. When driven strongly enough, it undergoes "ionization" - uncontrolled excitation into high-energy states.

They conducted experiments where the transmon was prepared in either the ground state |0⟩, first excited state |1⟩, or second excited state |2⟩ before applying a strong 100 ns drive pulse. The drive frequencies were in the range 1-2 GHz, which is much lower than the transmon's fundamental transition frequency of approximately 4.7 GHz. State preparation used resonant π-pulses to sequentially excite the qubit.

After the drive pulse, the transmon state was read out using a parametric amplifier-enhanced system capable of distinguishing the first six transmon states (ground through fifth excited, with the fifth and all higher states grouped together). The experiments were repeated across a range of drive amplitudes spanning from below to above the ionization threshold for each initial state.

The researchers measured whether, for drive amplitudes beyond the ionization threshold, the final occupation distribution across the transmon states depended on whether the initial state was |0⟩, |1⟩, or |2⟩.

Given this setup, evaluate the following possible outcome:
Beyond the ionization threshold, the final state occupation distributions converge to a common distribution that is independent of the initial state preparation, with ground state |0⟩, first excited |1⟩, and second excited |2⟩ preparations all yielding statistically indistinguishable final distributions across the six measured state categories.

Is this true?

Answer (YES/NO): YES